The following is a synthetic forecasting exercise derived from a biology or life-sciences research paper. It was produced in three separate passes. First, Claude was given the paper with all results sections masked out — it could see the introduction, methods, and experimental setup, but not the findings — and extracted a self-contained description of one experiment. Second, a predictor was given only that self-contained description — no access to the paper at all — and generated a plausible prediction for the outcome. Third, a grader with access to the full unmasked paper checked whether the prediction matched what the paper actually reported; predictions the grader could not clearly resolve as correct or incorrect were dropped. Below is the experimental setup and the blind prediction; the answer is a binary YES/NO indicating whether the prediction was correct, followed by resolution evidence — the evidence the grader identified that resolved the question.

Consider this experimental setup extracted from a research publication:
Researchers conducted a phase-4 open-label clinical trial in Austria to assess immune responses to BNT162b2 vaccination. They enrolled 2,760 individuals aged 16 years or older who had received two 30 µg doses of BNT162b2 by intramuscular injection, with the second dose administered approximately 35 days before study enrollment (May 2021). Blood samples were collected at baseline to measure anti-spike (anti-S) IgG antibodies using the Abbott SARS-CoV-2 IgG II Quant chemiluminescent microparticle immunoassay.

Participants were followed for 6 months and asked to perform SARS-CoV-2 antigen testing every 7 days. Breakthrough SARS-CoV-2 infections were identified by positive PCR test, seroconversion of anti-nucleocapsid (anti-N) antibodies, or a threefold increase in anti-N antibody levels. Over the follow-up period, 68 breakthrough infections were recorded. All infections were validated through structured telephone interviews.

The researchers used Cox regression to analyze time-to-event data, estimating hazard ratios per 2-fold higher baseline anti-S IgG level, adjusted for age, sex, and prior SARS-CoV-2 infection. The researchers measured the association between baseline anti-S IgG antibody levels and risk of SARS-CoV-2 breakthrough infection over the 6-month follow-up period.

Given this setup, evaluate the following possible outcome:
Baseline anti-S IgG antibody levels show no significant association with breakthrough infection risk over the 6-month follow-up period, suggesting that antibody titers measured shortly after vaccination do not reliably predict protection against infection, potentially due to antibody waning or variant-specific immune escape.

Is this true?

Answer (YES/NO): NO